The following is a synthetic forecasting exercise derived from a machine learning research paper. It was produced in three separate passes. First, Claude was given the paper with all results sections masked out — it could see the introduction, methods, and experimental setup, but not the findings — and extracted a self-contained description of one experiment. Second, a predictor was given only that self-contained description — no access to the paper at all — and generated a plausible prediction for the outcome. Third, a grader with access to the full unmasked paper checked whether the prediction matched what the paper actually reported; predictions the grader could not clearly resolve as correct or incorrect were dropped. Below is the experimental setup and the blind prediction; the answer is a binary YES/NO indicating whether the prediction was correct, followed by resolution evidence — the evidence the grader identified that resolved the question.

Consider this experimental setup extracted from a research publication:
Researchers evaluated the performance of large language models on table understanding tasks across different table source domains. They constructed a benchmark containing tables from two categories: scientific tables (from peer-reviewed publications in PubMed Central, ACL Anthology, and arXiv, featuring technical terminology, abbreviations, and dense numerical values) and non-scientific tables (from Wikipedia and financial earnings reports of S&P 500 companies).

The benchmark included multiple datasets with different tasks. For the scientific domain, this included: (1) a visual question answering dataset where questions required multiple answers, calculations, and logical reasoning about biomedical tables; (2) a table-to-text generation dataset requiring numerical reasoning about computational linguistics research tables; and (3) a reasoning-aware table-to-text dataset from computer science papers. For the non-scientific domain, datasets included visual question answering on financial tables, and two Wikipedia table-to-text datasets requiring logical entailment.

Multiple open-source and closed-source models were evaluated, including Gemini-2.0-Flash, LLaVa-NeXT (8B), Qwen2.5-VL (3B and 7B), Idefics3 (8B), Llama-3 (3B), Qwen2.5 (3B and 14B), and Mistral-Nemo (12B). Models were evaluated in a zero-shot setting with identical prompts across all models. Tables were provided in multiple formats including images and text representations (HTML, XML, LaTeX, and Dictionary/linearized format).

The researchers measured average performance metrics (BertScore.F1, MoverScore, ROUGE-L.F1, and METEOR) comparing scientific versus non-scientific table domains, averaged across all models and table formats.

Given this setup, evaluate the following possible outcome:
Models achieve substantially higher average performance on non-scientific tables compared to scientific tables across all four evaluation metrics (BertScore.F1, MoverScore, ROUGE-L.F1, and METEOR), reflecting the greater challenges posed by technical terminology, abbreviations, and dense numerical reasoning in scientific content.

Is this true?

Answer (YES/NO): YES